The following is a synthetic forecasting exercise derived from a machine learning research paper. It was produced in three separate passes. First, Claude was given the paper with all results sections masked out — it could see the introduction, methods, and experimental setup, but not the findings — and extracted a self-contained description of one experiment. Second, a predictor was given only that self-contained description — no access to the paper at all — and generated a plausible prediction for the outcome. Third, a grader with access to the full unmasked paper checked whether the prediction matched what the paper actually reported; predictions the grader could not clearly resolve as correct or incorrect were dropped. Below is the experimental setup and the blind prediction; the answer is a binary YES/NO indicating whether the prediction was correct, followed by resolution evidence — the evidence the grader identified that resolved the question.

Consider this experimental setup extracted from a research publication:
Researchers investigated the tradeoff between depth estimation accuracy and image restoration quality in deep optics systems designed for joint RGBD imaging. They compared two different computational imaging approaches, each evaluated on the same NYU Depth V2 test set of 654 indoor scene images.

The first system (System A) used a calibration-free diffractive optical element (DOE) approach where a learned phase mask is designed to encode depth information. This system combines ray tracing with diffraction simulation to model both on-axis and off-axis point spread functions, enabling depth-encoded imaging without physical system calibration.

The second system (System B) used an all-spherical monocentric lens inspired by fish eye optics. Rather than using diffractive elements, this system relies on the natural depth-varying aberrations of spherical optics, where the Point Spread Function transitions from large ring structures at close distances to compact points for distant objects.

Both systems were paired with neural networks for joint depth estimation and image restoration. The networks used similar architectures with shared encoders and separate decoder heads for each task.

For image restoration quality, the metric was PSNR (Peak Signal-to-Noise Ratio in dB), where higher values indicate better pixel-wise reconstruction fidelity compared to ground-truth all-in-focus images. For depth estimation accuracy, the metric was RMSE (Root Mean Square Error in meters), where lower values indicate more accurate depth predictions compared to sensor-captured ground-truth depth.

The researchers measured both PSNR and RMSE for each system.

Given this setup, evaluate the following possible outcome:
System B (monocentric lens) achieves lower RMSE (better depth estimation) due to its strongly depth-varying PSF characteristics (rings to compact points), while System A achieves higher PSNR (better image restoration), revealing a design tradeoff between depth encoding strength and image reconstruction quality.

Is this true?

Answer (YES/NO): YES